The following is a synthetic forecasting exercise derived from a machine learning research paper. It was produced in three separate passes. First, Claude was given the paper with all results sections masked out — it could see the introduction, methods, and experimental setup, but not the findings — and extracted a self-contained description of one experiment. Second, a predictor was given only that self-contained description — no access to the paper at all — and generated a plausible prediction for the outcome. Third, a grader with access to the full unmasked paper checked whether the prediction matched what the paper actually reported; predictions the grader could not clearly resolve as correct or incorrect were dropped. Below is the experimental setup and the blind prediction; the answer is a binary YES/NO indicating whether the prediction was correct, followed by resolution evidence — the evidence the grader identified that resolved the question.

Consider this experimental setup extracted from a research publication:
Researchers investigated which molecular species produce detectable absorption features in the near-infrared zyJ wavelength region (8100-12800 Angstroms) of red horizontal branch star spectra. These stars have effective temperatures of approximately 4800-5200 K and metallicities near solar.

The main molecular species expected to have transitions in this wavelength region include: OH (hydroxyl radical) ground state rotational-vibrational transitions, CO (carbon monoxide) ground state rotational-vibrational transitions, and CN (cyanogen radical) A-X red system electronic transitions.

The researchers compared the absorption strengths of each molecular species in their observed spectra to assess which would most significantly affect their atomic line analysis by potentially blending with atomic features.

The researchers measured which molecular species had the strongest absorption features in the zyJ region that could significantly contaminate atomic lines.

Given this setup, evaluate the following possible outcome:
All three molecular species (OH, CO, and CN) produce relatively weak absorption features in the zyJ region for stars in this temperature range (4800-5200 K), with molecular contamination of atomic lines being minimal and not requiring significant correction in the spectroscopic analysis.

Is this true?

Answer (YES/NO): NO